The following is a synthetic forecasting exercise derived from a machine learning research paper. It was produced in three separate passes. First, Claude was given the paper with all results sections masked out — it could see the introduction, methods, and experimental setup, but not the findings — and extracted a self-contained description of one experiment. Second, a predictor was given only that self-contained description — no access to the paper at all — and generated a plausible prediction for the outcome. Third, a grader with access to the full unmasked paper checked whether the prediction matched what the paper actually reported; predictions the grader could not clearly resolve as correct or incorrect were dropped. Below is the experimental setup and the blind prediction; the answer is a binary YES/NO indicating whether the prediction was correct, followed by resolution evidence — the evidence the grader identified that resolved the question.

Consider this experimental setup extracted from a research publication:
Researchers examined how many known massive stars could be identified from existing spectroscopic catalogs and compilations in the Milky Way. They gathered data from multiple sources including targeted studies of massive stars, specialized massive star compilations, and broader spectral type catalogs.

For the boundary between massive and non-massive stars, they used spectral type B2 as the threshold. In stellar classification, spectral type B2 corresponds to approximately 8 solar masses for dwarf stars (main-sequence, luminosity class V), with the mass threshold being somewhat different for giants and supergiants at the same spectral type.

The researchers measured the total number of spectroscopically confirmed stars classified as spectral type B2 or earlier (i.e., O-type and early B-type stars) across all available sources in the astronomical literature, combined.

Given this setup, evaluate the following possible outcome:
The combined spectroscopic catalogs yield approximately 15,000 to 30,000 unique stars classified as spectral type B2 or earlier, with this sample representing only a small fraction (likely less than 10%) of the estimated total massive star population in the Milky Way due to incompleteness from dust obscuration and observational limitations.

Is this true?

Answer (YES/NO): NO